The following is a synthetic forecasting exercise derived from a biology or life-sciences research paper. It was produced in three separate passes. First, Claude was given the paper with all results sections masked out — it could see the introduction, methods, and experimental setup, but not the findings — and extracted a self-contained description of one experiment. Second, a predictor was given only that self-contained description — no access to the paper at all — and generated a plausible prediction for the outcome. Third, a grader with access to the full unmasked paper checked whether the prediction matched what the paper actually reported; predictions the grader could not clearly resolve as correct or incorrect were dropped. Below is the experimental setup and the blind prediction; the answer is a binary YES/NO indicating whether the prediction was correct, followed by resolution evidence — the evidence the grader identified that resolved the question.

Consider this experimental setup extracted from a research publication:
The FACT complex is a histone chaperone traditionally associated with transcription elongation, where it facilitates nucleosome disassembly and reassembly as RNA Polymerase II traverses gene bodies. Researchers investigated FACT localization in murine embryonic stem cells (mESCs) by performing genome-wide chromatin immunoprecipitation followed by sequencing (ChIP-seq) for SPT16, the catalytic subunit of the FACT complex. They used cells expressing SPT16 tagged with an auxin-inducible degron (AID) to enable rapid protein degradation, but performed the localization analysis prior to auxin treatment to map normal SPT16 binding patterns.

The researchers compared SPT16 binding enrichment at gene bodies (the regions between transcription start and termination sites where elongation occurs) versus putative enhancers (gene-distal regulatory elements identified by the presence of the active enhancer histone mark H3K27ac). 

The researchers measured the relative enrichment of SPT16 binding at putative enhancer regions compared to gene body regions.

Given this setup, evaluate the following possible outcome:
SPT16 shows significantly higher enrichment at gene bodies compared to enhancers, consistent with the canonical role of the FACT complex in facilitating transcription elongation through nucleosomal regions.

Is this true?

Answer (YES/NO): NO